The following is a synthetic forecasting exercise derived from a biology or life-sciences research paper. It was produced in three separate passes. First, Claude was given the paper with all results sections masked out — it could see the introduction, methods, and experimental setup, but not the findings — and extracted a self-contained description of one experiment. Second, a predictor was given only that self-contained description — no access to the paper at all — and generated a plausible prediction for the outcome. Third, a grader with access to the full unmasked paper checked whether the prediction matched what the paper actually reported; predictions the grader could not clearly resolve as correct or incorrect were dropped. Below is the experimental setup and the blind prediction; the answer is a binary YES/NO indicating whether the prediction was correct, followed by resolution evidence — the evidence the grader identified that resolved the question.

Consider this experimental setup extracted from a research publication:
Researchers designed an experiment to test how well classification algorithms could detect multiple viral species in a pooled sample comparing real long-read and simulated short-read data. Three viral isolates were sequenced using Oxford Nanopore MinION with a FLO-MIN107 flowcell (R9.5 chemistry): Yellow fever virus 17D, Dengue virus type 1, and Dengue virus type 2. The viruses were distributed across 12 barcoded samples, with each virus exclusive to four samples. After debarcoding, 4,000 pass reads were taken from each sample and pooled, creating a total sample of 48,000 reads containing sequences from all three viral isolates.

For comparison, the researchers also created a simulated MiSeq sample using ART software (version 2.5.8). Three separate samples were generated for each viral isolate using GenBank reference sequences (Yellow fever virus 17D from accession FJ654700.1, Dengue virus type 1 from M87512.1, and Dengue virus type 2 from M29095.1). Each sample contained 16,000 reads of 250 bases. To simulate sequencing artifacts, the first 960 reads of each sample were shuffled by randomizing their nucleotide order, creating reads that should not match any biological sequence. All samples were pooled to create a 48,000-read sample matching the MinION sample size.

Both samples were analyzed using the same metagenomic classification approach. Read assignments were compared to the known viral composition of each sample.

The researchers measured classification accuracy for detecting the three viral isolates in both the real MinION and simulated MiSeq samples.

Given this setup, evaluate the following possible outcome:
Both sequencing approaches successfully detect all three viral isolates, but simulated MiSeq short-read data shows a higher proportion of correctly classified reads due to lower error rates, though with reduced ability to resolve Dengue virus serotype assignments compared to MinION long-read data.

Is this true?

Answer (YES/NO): NO